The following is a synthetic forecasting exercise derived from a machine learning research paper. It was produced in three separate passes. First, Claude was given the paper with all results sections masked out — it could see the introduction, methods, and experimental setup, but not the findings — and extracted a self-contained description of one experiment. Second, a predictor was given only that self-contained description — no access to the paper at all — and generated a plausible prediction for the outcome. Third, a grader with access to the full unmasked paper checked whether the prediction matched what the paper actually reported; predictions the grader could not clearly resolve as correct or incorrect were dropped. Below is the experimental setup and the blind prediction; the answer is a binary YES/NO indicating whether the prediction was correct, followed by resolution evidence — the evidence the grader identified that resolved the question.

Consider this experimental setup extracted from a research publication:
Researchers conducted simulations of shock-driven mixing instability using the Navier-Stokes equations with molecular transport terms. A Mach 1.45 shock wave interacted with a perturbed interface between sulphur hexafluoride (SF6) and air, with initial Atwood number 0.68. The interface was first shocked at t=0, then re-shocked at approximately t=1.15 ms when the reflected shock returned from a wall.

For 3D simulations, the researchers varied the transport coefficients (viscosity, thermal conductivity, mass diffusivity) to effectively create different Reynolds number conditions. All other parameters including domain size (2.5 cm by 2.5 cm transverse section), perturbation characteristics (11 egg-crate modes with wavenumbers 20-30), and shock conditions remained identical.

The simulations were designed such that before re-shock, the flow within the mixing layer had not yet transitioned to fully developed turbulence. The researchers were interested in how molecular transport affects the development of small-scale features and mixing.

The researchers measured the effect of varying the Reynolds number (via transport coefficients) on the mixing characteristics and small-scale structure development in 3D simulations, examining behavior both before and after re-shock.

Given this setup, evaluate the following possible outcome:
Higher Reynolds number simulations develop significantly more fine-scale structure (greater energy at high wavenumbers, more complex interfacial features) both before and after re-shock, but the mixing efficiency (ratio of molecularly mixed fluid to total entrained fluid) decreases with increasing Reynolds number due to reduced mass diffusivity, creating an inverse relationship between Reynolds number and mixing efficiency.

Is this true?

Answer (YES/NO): NO